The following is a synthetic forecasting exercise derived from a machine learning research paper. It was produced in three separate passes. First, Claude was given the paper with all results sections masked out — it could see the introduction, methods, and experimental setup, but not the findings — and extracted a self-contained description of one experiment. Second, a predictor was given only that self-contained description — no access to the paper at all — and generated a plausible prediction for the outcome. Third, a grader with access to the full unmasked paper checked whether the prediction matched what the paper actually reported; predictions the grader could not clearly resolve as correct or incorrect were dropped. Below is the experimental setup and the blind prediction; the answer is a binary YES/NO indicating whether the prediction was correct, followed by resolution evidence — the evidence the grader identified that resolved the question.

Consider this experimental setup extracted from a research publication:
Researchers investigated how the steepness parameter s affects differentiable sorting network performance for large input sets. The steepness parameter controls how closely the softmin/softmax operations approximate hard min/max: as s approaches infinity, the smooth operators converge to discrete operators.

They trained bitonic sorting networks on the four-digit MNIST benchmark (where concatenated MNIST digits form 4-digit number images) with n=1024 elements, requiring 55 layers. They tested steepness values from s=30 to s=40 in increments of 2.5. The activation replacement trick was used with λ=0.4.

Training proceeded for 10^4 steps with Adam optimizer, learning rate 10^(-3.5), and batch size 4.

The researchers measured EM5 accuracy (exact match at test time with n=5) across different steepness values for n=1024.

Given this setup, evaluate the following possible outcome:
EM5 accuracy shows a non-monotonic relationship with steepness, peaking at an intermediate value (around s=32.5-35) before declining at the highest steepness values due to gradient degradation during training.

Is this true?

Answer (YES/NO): NO